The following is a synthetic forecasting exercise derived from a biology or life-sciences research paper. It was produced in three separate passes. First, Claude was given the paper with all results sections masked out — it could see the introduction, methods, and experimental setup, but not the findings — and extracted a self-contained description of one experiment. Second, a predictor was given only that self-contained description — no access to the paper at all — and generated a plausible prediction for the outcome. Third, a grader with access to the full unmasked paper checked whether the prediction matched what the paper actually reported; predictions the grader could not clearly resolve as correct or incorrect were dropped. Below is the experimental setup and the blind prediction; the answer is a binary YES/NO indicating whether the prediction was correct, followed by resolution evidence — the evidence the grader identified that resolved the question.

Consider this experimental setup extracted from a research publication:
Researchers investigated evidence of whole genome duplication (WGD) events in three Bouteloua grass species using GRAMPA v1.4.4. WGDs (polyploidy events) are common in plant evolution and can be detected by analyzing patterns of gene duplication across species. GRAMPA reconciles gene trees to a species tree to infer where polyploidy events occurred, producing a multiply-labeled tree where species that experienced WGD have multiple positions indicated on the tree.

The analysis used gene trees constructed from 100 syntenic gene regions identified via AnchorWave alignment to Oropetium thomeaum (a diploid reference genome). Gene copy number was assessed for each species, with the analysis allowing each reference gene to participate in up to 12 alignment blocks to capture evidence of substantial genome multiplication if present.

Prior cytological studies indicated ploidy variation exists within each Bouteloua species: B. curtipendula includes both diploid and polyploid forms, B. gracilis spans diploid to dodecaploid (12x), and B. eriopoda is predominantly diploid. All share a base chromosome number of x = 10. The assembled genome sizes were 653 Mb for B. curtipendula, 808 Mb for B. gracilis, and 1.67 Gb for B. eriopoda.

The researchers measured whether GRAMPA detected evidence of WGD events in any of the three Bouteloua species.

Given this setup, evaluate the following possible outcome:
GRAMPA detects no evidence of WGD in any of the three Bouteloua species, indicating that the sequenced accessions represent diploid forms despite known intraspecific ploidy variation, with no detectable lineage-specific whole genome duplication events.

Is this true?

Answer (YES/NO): NO